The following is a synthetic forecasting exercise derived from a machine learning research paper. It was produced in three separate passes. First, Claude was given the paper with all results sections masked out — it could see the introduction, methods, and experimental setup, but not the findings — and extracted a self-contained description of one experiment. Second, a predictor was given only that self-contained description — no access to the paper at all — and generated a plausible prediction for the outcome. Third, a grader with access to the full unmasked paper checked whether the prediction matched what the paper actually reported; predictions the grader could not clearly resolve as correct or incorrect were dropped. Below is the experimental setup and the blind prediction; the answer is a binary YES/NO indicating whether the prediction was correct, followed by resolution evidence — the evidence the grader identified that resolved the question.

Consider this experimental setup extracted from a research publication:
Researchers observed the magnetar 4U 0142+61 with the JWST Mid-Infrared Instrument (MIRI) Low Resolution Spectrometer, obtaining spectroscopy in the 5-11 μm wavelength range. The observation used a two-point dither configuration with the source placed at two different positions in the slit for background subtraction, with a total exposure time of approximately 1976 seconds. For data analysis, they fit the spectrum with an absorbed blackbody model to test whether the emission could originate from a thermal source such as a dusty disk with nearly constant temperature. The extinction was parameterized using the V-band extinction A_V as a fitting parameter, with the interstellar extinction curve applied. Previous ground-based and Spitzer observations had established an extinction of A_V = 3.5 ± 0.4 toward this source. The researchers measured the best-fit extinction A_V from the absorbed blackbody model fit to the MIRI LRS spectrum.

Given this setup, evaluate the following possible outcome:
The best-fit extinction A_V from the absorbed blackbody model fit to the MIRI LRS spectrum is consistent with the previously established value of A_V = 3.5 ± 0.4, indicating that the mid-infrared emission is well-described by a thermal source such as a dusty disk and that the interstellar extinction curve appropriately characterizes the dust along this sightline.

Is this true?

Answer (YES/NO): NO